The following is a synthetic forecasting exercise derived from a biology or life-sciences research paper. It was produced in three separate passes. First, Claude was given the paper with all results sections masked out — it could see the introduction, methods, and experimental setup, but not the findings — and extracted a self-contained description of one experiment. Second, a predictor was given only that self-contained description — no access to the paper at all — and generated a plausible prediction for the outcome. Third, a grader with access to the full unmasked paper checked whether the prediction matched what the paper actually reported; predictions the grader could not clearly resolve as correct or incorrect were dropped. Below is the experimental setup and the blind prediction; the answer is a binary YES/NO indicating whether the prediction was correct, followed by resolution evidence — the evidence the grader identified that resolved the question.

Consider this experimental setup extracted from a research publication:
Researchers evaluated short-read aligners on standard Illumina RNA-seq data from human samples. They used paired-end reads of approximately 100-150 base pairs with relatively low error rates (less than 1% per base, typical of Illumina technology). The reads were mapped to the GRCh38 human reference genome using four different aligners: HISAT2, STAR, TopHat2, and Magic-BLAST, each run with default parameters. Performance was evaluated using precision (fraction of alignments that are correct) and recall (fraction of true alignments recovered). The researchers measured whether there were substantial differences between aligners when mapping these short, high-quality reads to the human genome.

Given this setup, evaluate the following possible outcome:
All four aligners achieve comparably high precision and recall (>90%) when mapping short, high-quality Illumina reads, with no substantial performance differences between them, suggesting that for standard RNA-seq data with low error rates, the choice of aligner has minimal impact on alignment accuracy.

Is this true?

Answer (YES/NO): NO